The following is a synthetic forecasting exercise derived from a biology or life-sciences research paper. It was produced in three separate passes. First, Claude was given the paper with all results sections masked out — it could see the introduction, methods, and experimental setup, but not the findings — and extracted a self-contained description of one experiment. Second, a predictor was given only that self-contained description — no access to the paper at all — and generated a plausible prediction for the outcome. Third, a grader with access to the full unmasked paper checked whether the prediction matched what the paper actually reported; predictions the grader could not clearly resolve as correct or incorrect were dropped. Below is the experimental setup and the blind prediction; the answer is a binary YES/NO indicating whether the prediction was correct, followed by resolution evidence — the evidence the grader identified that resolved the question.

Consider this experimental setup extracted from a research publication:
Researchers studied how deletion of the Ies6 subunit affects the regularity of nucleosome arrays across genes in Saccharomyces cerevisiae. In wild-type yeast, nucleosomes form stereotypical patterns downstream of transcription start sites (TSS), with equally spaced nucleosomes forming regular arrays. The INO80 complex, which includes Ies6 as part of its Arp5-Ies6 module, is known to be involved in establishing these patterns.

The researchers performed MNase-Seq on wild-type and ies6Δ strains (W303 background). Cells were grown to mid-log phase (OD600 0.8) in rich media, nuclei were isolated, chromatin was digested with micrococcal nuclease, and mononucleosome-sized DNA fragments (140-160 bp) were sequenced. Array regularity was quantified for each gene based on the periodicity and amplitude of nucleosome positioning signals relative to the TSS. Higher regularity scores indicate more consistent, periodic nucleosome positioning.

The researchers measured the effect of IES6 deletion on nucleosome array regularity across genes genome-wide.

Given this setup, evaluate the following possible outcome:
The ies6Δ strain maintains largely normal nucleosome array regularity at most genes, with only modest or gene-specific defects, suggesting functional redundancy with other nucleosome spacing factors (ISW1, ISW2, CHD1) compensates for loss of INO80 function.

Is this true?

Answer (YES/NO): NO